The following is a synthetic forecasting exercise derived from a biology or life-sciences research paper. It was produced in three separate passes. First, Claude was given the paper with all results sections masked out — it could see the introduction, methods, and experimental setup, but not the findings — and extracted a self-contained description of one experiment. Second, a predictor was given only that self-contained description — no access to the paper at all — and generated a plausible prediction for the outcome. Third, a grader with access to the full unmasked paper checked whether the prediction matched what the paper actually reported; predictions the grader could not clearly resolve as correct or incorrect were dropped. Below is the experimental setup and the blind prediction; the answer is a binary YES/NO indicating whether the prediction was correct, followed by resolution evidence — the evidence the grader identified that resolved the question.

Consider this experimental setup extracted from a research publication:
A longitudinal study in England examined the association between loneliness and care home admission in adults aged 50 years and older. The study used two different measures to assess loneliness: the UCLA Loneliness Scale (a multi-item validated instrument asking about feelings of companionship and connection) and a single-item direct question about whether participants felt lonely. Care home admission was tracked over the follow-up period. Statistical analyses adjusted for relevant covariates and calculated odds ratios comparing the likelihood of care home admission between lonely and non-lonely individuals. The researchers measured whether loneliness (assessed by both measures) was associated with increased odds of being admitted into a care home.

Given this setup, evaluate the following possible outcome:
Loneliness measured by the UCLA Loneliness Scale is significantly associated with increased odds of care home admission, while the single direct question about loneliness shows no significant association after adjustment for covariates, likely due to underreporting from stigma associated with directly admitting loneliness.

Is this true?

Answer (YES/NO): NO